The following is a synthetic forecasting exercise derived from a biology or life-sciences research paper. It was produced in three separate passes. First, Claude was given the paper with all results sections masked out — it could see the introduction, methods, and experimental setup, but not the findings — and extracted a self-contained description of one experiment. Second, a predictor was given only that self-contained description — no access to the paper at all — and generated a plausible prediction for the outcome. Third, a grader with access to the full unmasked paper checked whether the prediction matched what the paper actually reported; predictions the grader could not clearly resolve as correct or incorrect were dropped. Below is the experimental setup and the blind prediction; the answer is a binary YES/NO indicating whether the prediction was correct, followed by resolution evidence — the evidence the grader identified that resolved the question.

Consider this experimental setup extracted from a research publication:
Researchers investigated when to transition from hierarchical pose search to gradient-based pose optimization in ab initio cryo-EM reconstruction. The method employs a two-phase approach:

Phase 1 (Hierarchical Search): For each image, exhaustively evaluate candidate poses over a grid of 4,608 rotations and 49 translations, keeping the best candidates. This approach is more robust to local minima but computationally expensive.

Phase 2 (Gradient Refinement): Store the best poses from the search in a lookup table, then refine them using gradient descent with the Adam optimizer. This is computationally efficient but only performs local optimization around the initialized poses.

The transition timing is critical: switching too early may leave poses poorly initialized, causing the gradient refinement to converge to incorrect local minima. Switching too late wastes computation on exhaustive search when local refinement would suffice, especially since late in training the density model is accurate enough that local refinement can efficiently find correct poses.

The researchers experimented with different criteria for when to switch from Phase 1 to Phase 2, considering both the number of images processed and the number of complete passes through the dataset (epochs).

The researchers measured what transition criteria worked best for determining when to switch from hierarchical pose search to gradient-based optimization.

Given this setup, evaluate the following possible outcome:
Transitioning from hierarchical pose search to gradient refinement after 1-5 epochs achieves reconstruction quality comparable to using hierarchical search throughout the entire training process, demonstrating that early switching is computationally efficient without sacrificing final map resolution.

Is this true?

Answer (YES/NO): NO